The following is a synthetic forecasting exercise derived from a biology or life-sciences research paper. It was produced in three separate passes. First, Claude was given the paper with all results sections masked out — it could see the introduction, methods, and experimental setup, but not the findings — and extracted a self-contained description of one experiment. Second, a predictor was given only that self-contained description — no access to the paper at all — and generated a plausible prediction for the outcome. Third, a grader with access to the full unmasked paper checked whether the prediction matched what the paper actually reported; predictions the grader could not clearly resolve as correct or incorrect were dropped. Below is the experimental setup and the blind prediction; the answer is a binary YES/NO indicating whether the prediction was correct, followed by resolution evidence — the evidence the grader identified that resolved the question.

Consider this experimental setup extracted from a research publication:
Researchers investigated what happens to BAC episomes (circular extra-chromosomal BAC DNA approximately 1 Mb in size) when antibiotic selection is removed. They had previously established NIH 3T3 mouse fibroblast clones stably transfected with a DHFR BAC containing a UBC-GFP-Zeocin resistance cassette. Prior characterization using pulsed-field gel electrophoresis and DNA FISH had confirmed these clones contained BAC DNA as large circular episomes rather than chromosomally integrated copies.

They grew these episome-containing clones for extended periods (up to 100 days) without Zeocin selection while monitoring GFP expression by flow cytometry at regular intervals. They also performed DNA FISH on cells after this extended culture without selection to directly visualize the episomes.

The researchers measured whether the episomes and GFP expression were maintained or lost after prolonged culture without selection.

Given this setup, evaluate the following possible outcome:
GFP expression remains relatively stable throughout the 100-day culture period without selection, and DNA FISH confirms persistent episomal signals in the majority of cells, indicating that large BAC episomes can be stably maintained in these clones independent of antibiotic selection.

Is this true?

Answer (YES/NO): NO